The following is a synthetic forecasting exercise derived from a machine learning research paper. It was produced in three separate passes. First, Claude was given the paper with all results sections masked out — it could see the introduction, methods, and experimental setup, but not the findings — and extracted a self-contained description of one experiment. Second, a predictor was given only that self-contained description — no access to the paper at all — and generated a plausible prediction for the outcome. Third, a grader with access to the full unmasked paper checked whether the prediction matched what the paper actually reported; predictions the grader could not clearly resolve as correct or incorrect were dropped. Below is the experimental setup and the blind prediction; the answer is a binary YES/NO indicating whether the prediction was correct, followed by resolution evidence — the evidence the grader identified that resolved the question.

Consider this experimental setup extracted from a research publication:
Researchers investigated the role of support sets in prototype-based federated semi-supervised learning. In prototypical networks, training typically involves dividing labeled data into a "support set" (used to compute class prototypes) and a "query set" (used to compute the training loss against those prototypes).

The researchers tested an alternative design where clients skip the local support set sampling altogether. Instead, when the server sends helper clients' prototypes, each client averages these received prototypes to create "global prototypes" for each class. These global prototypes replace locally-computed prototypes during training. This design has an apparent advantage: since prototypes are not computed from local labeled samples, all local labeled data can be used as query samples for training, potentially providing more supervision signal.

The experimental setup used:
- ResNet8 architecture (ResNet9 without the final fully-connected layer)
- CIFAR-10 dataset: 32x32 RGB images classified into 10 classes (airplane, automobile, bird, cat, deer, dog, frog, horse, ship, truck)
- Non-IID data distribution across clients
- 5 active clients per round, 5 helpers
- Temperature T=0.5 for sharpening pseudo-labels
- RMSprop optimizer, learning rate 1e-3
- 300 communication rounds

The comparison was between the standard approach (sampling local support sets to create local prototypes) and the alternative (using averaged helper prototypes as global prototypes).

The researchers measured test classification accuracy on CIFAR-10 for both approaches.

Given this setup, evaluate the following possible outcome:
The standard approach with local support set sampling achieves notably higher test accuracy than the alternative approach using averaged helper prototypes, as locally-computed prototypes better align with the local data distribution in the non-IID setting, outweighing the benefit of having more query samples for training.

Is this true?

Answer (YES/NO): YES